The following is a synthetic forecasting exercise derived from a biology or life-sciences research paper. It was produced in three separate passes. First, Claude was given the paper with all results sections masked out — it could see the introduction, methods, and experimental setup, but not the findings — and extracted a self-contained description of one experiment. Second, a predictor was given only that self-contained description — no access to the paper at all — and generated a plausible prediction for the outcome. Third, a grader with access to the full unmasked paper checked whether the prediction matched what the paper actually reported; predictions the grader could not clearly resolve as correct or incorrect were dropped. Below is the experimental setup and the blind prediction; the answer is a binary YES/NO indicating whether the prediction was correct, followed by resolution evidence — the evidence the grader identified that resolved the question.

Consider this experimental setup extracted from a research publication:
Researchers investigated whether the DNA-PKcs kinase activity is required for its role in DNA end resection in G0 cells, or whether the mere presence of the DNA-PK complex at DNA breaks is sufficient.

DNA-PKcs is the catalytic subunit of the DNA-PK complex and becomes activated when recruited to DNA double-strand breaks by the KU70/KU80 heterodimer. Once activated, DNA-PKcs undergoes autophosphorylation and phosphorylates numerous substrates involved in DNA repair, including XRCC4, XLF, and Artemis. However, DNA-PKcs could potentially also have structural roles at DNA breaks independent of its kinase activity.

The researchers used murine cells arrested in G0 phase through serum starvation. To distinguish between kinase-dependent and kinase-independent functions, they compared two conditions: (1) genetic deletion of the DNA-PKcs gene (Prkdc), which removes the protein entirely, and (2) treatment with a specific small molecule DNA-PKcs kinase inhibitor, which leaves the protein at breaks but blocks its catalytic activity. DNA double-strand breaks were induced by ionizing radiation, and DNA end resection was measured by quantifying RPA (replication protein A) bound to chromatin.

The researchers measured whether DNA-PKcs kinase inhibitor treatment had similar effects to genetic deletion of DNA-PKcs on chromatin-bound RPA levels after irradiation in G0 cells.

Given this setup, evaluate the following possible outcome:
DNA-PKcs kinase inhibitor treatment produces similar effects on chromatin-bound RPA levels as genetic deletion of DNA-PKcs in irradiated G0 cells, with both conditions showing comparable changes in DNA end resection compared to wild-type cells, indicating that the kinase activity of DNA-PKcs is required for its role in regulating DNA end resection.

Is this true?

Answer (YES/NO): YES